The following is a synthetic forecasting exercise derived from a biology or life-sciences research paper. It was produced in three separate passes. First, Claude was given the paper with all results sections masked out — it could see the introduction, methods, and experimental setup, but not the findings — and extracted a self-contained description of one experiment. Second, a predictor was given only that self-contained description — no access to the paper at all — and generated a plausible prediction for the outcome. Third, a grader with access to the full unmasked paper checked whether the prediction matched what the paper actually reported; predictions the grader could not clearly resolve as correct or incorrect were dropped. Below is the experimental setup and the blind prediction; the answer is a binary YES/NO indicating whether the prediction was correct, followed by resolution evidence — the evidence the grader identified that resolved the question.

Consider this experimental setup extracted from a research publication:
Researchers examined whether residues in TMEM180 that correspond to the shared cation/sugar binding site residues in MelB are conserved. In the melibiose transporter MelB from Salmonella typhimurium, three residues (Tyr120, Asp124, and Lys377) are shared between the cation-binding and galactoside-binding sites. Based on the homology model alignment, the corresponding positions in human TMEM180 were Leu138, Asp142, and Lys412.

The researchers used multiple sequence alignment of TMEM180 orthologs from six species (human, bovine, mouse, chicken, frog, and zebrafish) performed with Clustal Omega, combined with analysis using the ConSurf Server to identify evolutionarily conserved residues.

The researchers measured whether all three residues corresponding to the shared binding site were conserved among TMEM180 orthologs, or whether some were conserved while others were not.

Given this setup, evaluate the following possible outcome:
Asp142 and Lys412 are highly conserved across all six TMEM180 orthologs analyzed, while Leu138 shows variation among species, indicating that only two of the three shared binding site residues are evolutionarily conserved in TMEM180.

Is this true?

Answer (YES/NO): YES